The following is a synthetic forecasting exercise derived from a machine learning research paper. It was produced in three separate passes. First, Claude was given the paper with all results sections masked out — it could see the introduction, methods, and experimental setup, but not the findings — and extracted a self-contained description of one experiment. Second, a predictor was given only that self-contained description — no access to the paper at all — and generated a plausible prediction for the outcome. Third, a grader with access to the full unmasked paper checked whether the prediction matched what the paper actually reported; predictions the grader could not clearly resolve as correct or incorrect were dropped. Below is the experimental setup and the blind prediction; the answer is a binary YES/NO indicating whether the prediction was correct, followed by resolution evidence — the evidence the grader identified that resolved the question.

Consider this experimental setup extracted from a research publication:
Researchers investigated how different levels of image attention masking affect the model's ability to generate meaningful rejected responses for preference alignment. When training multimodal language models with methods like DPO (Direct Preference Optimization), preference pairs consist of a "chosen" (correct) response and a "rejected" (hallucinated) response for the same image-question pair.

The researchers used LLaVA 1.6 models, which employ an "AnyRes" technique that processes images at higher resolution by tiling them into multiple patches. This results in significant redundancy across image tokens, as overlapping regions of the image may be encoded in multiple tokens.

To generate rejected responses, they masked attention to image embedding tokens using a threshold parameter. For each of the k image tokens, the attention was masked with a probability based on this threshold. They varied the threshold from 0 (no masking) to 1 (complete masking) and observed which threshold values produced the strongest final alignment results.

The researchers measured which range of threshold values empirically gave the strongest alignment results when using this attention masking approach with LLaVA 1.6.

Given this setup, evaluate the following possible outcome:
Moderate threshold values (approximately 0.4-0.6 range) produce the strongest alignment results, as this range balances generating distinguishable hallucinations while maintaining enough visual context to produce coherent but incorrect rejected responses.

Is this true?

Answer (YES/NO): NO